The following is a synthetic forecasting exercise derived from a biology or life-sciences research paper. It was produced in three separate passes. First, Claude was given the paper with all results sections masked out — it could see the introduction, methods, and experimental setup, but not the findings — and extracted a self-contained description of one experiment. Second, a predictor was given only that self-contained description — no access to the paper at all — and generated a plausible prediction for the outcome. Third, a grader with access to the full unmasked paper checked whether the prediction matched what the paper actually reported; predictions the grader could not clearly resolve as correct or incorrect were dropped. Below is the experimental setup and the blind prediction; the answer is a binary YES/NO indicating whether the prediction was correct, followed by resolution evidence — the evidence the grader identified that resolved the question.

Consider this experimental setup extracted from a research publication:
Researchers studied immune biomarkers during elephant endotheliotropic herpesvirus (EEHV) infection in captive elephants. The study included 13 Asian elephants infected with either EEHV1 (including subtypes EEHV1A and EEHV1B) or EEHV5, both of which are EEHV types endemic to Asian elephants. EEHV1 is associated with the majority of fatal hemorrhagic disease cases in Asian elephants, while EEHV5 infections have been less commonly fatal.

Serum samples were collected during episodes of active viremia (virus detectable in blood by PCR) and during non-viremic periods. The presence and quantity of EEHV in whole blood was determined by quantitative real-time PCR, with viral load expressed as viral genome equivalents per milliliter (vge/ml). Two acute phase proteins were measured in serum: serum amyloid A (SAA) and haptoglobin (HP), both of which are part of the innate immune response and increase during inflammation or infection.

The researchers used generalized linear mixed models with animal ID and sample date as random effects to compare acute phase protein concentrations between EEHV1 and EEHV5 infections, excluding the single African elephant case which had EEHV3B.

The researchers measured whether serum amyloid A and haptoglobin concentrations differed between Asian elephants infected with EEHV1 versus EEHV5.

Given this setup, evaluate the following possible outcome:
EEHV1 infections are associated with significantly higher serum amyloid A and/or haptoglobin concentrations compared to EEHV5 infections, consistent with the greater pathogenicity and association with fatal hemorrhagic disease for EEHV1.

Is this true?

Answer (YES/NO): YES